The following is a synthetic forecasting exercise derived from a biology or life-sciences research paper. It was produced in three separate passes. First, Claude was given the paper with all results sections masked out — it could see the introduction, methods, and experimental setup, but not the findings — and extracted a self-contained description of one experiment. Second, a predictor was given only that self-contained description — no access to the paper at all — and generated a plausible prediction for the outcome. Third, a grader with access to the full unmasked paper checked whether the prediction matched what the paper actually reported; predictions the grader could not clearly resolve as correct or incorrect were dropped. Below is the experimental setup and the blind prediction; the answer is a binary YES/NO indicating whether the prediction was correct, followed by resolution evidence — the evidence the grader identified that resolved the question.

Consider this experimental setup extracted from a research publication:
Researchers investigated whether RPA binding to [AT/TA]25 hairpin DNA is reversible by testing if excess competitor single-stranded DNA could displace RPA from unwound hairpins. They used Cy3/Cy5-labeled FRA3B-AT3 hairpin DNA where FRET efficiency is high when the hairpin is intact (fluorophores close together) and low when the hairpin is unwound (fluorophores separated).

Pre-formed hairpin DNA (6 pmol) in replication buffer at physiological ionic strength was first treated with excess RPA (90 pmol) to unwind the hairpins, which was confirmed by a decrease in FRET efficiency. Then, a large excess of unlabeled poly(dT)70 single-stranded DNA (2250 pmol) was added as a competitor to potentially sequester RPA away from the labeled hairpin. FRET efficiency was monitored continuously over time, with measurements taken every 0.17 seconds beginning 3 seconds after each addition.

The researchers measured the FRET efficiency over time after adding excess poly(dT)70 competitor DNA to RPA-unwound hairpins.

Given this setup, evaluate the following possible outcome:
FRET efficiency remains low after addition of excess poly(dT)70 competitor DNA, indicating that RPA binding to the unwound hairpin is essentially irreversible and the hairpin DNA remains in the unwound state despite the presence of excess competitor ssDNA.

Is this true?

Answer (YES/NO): NO